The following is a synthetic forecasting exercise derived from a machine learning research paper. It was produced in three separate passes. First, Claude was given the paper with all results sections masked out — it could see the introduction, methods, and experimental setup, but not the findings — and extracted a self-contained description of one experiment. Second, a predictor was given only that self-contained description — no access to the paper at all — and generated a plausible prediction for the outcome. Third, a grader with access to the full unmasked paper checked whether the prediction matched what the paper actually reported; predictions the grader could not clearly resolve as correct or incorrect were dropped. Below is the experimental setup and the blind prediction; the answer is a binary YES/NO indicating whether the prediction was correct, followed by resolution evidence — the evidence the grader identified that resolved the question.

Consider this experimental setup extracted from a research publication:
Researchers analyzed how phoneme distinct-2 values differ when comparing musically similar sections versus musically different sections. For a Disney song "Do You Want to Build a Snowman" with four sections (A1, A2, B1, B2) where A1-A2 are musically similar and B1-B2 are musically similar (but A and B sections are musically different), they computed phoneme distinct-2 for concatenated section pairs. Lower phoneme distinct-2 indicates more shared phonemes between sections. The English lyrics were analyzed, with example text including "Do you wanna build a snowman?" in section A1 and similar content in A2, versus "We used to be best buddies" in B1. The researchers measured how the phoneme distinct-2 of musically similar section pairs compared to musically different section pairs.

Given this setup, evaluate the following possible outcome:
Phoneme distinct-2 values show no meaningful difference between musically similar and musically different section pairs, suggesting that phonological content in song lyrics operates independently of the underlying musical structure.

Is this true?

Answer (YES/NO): NO